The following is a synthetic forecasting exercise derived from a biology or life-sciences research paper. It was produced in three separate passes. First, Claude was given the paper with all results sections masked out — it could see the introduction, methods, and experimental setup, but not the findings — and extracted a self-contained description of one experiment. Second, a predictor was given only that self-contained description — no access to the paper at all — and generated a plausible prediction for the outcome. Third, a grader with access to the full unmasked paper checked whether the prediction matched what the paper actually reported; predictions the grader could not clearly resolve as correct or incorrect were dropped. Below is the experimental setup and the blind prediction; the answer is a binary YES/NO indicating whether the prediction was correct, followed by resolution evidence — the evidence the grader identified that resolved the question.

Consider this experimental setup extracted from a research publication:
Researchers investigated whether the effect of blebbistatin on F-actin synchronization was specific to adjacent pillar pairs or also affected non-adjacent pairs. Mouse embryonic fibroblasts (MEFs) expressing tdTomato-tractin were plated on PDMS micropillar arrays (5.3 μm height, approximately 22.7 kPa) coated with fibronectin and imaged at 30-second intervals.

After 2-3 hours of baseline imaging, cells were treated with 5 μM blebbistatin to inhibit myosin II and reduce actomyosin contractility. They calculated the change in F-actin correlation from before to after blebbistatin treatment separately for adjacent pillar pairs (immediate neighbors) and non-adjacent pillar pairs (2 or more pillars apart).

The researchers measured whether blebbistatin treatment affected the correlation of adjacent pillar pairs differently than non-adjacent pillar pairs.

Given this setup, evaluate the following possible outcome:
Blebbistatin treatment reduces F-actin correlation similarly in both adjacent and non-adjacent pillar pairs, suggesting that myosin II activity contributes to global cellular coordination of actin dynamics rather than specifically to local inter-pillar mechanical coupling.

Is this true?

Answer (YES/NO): NO